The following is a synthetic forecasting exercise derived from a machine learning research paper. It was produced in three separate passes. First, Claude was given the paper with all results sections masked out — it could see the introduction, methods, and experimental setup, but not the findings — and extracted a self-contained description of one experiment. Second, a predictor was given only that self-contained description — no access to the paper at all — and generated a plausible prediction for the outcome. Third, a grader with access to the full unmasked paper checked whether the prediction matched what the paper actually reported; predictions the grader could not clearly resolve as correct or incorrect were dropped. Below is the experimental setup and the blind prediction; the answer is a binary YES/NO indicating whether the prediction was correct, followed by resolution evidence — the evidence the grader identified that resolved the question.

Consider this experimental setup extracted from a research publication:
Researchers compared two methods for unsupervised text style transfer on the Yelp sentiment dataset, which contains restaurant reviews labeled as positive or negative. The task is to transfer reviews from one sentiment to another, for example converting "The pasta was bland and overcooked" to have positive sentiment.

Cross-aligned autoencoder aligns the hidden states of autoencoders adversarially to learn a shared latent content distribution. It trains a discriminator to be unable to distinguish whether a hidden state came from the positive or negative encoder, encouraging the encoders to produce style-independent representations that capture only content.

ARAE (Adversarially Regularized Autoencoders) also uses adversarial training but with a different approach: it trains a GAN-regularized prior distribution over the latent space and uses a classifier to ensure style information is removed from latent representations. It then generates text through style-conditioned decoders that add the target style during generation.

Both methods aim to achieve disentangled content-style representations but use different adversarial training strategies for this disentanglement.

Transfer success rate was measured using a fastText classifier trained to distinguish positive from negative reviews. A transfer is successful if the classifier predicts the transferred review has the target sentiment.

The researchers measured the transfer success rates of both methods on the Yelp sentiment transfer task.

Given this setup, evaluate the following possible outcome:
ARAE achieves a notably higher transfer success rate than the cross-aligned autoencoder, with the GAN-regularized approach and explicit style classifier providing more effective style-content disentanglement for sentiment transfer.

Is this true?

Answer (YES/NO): YES